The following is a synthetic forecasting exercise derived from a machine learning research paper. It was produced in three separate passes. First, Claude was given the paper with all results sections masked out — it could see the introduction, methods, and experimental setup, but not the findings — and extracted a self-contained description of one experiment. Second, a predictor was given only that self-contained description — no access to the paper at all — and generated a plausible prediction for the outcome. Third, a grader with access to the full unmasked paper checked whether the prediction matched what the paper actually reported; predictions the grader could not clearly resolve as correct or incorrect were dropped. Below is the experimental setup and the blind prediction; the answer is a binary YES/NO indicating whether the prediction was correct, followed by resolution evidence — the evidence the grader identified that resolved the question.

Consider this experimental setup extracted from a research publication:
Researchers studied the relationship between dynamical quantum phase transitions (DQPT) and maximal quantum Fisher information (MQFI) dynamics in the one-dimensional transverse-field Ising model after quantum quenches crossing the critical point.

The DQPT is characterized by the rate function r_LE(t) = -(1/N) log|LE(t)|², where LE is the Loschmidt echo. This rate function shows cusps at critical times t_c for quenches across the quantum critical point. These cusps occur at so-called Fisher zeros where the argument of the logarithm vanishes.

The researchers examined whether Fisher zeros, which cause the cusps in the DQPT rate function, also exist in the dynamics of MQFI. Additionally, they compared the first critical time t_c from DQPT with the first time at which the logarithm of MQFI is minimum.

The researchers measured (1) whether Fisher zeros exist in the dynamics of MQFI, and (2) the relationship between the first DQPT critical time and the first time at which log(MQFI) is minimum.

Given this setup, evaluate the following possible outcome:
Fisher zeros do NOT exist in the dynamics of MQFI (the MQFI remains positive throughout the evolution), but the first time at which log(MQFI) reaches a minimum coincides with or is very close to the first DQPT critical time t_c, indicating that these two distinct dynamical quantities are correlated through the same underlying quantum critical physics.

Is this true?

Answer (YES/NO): YES